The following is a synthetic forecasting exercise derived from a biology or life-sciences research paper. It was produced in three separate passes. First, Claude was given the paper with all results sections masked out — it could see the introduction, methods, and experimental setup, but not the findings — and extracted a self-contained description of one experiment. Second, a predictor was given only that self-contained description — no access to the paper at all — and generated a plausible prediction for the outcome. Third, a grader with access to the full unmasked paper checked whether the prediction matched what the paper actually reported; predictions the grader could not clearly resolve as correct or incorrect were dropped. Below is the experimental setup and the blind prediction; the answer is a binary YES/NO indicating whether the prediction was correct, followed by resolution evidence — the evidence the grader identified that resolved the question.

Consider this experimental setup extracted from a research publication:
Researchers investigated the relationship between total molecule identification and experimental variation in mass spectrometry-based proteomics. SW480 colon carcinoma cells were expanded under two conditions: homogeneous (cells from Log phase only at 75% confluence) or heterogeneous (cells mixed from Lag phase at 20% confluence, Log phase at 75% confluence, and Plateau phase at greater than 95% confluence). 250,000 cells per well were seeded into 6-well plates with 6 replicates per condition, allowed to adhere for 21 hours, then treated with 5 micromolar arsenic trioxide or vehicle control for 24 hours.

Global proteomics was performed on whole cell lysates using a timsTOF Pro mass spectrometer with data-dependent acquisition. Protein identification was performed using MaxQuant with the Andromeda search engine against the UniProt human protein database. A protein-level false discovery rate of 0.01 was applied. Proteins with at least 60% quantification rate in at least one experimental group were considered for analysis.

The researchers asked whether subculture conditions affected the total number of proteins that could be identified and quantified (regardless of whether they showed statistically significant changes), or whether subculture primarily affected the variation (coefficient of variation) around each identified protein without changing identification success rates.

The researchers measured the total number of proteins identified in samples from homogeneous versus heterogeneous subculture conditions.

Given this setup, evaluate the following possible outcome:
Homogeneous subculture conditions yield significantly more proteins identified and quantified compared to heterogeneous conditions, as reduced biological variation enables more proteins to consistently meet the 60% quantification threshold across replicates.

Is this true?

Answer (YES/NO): NO